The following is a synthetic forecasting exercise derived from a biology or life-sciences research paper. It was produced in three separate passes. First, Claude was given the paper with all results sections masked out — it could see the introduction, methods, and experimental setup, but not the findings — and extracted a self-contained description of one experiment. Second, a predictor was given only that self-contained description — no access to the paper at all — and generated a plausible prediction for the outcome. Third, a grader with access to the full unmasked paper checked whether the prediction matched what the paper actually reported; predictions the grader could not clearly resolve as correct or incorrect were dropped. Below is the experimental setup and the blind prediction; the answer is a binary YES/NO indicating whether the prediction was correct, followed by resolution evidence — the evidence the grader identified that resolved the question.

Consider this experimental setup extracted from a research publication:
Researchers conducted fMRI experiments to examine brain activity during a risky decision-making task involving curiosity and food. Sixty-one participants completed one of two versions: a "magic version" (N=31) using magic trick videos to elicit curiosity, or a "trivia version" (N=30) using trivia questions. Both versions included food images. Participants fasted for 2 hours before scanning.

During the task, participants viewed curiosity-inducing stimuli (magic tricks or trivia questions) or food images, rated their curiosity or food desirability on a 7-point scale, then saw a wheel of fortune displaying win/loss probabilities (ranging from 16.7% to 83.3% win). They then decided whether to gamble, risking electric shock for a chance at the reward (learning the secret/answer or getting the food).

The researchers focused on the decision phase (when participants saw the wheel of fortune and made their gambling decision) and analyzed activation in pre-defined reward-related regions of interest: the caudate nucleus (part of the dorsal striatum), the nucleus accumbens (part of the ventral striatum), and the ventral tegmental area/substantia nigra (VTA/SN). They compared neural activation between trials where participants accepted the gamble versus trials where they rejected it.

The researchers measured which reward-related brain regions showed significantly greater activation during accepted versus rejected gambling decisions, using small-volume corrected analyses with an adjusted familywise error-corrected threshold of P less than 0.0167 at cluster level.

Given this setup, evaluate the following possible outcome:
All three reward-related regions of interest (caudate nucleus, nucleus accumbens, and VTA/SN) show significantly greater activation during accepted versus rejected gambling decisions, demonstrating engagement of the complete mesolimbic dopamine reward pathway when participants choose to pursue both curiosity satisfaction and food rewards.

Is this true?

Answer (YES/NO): YES